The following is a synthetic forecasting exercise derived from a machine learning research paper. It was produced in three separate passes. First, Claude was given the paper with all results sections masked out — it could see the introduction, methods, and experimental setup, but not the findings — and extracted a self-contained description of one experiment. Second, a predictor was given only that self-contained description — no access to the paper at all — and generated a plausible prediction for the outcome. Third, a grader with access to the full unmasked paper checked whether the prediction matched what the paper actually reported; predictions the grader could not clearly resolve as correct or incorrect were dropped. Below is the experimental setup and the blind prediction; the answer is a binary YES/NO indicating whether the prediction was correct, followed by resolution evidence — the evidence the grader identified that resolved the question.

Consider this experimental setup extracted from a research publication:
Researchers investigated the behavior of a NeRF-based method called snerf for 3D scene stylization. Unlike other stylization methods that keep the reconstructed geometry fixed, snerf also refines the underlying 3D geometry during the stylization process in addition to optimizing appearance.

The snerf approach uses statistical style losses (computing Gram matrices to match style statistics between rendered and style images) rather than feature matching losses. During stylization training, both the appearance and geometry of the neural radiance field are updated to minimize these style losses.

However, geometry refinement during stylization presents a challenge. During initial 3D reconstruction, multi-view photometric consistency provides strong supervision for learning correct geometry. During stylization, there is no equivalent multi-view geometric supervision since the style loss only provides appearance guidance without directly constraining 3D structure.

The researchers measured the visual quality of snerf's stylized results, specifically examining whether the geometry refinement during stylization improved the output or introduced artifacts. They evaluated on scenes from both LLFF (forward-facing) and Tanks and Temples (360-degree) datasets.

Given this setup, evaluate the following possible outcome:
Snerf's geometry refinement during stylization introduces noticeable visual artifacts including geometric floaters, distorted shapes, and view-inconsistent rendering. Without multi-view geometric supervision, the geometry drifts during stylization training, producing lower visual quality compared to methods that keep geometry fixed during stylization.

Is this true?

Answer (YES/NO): NO